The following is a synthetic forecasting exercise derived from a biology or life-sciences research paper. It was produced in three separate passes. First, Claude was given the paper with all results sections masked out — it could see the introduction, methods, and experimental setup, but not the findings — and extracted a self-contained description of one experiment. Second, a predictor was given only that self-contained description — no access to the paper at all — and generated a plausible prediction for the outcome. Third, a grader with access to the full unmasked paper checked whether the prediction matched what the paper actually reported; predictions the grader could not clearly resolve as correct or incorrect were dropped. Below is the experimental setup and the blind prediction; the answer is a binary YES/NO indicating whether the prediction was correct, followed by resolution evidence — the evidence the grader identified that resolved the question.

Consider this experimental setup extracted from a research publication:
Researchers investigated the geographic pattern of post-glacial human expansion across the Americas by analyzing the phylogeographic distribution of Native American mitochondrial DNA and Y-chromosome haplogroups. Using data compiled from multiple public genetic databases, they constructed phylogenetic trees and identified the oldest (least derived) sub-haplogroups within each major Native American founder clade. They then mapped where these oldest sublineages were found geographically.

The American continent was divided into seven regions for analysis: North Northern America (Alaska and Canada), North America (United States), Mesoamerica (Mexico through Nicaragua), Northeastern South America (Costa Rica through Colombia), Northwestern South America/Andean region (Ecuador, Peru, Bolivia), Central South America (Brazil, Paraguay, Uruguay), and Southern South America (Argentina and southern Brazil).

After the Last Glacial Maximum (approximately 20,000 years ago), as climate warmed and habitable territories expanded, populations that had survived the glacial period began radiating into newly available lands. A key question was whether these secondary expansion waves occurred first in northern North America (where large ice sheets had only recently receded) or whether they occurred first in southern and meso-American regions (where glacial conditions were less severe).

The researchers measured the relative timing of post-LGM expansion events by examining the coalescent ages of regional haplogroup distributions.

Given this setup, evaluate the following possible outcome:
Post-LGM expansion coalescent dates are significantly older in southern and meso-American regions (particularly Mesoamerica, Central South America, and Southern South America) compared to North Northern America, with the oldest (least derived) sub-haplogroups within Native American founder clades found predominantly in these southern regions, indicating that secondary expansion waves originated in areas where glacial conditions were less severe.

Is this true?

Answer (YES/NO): NO